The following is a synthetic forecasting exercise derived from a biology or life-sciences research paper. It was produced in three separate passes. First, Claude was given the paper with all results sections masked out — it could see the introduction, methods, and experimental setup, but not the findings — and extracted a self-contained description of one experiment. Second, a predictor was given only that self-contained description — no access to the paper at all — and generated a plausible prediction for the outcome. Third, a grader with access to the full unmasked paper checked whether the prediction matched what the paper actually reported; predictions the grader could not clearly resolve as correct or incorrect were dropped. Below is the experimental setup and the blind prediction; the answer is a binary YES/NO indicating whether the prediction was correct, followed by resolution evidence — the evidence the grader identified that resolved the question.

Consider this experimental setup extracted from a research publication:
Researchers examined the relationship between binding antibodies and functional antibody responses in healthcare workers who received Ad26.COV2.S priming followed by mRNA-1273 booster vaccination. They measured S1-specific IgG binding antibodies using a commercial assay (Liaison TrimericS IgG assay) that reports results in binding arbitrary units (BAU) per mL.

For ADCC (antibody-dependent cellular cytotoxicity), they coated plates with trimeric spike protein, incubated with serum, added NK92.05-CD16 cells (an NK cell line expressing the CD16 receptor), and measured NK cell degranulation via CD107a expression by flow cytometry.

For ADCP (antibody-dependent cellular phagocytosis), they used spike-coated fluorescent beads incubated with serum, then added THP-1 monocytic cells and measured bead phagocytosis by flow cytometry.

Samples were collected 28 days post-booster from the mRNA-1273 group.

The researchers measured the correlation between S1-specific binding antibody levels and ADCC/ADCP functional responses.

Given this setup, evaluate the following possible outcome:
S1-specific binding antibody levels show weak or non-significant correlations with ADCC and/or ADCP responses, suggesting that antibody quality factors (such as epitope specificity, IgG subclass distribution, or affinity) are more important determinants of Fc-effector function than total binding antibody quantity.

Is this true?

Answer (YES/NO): NO